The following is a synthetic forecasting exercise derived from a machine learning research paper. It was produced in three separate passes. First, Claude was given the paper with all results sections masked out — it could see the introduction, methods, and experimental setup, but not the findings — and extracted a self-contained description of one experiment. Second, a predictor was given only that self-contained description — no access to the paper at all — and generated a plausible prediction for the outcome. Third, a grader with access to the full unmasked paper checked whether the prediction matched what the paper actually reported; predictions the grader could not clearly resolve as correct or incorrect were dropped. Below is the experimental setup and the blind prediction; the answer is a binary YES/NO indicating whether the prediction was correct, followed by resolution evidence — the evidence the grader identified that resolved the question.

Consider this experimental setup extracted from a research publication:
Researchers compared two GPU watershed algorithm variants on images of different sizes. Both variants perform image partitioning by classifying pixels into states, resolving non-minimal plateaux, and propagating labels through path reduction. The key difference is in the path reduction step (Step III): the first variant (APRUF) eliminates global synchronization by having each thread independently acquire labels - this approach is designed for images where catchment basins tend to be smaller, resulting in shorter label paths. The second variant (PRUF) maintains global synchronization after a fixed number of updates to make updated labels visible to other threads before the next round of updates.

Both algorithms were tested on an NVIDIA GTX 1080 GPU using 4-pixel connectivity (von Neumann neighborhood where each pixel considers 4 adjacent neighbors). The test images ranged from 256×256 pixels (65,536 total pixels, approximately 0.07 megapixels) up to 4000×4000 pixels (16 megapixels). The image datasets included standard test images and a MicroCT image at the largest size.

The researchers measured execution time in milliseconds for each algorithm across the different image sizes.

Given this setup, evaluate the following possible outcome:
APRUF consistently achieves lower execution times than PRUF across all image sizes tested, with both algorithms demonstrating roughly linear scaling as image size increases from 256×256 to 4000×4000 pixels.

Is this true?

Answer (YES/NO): NO